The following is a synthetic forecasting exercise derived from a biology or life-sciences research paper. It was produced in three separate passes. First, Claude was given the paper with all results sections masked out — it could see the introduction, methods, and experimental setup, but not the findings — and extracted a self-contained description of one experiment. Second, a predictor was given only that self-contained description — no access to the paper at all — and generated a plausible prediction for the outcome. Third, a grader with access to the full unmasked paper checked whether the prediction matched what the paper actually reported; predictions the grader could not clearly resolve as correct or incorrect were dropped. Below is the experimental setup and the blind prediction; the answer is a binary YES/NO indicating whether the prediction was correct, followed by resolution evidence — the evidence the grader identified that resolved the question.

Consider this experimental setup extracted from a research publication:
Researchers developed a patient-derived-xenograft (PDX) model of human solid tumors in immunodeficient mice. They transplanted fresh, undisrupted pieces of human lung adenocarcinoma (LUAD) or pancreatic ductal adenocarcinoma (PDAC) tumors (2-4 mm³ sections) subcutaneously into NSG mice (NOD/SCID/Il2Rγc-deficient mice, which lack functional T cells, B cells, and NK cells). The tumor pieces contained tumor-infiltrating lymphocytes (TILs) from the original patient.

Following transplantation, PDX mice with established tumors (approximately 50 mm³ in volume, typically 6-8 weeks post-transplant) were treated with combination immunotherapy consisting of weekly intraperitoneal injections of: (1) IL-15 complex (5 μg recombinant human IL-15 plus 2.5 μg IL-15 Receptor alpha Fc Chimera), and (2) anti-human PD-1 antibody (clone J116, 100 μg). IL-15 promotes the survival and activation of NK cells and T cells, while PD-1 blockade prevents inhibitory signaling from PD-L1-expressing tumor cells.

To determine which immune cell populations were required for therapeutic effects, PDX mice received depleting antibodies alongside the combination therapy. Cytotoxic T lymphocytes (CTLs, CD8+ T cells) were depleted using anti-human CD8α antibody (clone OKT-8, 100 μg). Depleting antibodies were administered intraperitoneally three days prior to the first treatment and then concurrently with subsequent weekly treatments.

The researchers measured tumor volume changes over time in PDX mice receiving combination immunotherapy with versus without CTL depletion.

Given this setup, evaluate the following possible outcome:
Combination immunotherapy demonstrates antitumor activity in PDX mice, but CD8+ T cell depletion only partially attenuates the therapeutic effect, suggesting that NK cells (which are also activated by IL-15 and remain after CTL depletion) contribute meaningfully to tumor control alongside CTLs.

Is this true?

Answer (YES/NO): YES